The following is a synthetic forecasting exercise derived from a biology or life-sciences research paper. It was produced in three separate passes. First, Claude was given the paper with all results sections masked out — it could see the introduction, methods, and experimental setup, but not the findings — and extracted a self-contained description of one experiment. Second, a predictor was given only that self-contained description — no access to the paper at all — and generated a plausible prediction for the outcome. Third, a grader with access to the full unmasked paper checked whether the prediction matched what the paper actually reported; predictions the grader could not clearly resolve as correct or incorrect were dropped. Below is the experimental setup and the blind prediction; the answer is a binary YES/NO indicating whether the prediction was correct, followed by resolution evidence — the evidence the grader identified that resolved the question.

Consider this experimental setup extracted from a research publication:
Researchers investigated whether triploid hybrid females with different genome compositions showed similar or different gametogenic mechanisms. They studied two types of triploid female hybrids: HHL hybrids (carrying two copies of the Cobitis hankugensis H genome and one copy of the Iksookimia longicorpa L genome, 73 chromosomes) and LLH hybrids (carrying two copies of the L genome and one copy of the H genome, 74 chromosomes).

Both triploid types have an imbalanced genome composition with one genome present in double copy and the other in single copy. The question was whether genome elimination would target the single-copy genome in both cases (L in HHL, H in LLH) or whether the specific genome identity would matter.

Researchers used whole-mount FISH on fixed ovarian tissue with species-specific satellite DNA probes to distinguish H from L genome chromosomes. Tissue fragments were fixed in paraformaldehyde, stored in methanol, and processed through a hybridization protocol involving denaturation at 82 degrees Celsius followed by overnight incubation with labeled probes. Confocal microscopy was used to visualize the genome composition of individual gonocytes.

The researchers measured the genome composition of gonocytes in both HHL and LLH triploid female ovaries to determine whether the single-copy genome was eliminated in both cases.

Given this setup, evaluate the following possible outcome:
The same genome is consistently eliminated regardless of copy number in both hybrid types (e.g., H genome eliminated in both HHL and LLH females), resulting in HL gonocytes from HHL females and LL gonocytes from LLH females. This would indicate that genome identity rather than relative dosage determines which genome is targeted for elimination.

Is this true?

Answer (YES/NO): NO